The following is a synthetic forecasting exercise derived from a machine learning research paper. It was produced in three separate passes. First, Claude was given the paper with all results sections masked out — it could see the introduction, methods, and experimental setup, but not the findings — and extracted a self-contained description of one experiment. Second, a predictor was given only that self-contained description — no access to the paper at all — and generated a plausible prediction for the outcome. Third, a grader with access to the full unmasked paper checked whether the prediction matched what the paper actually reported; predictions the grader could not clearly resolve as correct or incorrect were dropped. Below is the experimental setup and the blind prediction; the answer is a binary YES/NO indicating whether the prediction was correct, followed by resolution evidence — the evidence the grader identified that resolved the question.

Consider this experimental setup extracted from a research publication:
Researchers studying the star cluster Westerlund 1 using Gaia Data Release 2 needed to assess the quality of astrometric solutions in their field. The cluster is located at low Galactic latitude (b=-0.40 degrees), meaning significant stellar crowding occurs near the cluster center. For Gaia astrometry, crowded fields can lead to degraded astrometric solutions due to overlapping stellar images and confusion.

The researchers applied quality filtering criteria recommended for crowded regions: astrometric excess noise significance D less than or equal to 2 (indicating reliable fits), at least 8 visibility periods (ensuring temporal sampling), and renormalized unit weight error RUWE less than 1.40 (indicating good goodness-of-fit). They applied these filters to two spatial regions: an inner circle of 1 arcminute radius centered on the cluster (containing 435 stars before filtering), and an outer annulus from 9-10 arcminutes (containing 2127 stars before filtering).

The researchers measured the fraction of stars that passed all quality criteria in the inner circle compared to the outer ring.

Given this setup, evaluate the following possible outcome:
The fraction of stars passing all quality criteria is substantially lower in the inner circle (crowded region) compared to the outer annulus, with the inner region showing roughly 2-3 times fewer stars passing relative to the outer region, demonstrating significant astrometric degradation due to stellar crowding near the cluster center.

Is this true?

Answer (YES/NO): NO